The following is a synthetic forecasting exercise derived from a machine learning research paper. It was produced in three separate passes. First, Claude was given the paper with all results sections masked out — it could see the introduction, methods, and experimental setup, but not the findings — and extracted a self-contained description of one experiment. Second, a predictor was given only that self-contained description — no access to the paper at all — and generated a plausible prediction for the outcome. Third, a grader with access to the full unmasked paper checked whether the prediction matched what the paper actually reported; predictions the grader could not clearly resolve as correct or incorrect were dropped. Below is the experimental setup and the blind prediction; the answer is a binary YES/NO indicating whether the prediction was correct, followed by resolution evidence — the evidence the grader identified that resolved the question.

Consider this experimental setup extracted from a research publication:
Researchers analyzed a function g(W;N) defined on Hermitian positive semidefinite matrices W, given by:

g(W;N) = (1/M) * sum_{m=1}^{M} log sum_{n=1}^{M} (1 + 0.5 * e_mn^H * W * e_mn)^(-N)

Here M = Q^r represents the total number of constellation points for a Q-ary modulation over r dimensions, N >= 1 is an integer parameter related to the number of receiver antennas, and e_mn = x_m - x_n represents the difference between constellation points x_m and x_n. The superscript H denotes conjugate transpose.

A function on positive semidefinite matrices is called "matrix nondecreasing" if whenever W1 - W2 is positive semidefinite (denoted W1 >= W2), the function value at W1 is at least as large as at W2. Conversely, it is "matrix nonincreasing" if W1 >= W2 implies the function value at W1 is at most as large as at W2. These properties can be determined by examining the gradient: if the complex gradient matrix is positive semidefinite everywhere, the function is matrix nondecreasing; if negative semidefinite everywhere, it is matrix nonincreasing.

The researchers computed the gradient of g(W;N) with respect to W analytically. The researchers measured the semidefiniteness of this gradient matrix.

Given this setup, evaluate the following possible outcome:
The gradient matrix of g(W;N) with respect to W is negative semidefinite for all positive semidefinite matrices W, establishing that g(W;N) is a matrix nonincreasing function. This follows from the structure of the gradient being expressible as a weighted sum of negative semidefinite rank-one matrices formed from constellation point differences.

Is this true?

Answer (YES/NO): YES